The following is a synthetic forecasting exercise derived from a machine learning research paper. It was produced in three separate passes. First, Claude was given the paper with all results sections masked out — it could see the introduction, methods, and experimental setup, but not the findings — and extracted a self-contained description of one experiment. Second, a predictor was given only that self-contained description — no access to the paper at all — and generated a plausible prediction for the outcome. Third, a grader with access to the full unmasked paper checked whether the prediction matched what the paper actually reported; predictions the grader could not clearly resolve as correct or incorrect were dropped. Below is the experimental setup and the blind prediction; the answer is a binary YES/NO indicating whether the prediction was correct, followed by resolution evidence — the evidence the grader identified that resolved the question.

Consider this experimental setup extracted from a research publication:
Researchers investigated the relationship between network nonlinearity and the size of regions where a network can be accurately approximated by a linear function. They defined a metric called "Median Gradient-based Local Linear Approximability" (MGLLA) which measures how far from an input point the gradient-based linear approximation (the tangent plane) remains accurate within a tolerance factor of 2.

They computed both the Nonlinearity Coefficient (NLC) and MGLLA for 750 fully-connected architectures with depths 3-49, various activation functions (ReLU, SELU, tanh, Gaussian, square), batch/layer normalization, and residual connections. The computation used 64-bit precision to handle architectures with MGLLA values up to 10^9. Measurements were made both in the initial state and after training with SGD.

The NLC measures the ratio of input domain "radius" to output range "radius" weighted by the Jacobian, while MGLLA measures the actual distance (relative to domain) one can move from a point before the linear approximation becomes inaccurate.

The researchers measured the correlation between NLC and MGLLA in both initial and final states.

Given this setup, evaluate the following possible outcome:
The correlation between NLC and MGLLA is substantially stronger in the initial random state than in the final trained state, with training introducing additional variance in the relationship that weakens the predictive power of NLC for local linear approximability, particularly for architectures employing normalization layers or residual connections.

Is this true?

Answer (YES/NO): NO